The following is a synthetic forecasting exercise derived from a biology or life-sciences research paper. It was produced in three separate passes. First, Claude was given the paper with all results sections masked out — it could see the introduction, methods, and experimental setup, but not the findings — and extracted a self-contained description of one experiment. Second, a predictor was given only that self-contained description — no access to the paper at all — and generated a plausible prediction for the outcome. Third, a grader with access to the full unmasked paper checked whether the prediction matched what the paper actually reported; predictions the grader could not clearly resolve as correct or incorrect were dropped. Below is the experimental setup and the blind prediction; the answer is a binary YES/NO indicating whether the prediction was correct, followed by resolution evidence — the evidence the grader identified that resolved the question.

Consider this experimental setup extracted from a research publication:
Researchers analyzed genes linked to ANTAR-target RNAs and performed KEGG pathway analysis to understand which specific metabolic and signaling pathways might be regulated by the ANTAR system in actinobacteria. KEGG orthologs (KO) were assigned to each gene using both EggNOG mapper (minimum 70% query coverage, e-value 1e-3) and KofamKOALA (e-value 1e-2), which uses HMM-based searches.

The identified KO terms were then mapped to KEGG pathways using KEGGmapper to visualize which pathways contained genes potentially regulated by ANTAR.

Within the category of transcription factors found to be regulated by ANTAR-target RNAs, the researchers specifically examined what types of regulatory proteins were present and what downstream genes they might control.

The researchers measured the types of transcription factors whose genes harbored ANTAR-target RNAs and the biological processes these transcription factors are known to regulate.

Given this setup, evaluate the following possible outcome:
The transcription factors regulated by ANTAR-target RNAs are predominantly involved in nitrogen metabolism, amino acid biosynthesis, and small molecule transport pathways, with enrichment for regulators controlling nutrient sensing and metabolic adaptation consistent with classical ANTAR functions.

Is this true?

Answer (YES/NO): NO